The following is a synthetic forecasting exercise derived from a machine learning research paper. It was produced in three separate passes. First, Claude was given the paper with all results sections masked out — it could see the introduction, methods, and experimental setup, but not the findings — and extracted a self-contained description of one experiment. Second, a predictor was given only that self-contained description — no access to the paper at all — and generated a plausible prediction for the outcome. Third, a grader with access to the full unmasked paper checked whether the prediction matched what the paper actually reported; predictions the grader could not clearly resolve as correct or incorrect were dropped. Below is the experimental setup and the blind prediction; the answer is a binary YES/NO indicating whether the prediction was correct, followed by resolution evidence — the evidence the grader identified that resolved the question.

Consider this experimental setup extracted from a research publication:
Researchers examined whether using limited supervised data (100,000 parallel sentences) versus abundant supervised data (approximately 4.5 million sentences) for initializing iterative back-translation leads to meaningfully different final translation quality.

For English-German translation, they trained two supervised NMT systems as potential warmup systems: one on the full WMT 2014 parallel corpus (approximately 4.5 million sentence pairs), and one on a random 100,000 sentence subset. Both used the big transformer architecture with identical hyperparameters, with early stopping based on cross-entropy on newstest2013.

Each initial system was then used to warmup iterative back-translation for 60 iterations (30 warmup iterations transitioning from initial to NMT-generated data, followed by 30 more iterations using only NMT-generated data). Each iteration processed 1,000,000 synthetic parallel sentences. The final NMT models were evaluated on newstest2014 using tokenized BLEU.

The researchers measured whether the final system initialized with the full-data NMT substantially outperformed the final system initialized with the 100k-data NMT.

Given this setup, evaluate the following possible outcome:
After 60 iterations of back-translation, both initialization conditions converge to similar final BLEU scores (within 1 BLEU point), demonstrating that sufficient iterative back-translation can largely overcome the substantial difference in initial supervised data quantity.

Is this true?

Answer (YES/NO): NO